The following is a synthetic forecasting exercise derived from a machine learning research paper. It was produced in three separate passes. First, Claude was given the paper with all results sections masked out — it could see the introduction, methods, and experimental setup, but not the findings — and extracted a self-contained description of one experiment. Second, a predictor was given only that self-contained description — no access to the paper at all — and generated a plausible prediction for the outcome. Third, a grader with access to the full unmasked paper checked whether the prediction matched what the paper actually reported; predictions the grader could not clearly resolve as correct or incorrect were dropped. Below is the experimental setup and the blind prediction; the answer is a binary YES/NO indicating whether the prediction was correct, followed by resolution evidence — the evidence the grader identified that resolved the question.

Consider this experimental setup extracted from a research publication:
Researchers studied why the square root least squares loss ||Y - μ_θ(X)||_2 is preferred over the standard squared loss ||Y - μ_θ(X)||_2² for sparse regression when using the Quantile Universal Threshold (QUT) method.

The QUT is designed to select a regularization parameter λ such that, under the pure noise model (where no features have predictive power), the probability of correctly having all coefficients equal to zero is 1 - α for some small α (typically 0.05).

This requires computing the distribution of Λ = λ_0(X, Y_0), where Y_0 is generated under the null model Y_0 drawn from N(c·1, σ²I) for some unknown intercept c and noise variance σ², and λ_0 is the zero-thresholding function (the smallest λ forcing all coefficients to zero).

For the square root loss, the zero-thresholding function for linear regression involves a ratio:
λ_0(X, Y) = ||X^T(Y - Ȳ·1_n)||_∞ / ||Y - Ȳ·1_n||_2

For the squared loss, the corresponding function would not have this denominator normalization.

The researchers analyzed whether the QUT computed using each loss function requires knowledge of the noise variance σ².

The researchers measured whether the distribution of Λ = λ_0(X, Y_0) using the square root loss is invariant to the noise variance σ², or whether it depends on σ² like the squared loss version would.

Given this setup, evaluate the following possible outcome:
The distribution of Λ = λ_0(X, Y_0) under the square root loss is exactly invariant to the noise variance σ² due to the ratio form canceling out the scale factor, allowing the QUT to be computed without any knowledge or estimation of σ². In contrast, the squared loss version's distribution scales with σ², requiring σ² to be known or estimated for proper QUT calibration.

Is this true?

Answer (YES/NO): YES